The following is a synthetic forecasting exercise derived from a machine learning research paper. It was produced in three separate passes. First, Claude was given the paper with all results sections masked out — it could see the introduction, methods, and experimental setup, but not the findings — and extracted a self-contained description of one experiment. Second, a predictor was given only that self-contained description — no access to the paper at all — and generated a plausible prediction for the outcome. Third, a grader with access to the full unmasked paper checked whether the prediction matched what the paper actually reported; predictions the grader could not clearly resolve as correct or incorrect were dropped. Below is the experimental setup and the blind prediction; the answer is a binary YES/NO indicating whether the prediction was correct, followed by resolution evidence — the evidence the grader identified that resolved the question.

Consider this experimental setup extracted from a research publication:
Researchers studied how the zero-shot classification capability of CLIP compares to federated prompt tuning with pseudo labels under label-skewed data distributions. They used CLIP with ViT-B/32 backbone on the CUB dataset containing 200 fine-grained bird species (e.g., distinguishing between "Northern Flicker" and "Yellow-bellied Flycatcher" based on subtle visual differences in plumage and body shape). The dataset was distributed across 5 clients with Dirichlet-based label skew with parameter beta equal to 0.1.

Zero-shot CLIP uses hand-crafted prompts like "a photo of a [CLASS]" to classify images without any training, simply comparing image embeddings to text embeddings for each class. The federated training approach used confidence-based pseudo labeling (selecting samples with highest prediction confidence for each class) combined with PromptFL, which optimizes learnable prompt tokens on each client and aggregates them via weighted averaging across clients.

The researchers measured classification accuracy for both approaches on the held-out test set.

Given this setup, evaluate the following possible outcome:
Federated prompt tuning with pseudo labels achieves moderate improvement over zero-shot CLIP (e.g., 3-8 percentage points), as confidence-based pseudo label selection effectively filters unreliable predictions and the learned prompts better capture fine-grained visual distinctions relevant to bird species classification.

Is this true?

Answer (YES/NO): NO